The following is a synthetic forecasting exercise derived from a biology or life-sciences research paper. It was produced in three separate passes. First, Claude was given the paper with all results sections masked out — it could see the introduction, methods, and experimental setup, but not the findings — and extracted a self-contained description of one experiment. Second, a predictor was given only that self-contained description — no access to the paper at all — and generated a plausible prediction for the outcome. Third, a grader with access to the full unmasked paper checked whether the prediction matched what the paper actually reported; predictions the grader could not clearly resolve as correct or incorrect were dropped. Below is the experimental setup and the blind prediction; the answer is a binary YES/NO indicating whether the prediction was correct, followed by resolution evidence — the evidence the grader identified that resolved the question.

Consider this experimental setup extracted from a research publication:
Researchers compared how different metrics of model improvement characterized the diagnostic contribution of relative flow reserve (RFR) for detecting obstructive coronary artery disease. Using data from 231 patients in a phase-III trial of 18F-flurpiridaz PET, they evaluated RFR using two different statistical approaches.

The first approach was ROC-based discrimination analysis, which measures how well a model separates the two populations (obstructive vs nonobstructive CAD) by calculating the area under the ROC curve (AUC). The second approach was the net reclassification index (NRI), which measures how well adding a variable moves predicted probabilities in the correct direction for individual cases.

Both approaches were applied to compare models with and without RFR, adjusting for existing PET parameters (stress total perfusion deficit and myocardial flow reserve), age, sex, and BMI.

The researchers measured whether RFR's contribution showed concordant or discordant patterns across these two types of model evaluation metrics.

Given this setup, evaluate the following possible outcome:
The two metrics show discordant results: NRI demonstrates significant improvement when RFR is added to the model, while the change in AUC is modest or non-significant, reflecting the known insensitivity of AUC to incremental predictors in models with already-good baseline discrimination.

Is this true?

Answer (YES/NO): YES